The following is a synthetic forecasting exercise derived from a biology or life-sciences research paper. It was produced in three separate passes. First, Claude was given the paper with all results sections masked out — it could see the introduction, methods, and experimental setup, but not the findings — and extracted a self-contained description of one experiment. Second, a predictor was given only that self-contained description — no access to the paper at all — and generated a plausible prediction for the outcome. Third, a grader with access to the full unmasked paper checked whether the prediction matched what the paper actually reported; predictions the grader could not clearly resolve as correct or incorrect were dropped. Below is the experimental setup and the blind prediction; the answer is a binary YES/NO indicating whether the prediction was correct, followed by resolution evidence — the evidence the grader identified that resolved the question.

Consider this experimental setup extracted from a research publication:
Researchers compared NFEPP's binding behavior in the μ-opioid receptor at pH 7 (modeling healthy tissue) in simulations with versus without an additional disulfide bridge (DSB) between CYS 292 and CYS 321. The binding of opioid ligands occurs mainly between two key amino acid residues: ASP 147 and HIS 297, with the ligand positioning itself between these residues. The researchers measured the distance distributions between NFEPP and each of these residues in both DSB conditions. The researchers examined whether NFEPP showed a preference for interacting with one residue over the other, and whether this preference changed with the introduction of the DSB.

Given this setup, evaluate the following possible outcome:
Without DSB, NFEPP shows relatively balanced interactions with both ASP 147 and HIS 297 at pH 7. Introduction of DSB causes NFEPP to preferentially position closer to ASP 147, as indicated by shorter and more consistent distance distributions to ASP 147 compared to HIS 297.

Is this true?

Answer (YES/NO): NO